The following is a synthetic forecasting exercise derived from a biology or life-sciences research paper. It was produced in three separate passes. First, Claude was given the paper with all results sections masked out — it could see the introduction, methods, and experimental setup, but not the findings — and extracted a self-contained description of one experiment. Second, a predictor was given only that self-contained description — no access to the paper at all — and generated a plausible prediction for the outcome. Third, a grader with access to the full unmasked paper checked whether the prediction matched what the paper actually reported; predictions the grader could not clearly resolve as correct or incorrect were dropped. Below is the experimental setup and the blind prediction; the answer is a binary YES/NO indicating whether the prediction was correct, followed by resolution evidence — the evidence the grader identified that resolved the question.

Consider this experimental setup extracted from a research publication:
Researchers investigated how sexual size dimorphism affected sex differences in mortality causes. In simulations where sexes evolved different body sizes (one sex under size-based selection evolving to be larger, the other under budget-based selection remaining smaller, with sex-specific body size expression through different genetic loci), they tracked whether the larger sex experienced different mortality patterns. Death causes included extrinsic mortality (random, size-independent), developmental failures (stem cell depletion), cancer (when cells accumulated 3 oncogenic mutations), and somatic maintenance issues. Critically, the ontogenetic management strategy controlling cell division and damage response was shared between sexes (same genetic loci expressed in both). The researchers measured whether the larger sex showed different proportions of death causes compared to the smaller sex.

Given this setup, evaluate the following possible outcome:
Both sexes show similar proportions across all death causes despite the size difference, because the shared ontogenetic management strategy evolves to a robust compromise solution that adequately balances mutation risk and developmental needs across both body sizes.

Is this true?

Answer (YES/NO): NO